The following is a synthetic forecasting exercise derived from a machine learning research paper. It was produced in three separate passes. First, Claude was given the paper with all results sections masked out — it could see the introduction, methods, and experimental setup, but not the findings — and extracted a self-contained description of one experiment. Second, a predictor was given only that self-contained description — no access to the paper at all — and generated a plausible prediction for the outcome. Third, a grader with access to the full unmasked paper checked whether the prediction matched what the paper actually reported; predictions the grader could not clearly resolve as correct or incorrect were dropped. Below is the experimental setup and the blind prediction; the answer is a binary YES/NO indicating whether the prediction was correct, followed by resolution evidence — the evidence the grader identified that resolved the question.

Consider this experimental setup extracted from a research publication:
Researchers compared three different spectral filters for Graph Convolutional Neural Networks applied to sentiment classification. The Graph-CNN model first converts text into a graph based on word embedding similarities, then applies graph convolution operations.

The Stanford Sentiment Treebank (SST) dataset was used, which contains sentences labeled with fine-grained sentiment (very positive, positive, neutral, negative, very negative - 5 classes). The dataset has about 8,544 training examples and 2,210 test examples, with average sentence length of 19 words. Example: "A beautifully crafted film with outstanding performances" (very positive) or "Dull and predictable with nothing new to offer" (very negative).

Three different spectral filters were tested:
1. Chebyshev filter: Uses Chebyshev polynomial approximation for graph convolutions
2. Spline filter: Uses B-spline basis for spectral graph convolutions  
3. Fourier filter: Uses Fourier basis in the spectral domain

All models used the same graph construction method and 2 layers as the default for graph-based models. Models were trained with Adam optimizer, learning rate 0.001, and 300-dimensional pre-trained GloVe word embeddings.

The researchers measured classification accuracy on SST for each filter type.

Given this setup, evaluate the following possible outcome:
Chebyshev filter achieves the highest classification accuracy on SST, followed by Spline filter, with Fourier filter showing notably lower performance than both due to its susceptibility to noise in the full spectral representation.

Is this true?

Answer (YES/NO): NO